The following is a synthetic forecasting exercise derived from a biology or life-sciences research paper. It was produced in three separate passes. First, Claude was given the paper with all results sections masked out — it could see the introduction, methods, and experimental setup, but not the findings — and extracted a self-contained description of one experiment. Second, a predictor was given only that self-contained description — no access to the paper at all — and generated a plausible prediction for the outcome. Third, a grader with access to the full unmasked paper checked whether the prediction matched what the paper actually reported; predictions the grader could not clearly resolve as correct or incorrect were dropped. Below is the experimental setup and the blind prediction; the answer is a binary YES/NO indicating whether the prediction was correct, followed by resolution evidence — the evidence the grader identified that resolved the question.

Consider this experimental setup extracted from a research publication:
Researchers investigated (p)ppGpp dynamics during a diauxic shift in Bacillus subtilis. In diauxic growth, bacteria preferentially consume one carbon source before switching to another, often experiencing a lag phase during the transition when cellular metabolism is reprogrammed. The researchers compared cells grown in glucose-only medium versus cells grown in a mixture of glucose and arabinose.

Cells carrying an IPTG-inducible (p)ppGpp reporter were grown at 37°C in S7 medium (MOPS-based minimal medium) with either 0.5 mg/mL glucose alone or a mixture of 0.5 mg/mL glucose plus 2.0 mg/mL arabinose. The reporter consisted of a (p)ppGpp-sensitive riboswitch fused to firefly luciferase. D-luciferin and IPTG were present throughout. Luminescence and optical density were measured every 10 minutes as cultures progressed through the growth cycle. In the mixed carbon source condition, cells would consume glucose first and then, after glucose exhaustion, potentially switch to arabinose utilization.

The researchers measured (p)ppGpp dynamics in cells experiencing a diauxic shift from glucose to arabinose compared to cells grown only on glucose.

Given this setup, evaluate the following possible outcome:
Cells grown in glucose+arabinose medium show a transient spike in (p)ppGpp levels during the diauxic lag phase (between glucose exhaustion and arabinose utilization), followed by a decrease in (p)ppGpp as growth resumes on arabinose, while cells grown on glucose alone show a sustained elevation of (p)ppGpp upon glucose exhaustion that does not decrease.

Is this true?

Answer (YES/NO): NO